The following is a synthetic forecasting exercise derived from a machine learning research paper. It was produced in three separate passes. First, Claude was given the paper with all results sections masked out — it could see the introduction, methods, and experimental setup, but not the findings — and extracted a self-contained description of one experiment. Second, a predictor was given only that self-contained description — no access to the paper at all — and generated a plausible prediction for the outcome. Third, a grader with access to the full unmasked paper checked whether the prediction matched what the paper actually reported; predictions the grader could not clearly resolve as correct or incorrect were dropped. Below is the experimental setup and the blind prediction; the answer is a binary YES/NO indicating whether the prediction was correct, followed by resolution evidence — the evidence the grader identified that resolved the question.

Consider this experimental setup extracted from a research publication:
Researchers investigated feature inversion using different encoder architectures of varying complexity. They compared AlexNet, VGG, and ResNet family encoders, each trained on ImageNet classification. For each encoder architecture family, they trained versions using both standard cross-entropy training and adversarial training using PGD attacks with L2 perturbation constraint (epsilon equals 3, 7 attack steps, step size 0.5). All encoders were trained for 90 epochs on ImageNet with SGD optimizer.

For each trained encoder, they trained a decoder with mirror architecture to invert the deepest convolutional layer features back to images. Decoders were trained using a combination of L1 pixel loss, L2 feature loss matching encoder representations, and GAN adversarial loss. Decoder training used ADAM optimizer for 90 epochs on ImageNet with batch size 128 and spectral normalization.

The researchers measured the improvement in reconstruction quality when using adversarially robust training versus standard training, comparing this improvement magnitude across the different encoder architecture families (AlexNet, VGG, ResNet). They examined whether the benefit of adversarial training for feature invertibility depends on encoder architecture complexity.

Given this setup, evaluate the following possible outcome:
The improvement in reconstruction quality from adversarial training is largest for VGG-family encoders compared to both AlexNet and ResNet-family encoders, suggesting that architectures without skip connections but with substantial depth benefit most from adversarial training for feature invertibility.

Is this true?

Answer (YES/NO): NO